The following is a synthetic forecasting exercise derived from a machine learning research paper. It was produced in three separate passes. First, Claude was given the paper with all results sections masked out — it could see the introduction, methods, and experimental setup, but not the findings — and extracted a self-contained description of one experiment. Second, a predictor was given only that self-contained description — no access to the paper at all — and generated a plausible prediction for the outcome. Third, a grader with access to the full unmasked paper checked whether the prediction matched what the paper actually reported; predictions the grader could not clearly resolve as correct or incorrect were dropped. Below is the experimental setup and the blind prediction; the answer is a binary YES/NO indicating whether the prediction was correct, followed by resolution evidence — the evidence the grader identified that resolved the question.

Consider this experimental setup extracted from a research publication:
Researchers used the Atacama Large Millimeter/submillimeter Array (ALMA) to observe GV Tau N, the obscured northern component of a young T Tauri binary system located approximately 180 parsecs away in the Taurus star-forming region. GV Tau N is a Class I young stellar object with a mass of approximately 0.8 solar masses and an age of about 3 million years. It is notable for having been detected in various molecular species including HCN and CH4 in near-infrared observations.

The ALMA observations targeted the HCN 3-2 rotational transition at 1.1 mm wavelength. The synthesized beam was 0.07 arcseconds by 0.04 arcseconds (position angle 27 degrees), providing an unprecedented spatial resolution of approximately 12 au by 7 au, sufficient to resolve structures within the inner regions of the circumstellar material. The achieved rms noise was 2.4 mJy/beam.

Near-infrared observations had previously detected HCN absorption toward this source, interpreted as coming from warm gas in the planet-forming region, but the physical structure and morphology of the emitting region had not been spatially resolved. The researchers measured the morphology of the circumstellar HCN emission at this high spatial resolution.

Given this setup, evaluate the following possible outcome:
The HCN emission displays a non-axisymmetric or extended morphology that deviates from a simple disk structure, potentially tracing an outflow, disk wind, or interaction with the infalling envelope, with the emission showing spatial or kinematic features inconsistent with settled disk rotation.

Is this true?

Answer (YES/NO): YES